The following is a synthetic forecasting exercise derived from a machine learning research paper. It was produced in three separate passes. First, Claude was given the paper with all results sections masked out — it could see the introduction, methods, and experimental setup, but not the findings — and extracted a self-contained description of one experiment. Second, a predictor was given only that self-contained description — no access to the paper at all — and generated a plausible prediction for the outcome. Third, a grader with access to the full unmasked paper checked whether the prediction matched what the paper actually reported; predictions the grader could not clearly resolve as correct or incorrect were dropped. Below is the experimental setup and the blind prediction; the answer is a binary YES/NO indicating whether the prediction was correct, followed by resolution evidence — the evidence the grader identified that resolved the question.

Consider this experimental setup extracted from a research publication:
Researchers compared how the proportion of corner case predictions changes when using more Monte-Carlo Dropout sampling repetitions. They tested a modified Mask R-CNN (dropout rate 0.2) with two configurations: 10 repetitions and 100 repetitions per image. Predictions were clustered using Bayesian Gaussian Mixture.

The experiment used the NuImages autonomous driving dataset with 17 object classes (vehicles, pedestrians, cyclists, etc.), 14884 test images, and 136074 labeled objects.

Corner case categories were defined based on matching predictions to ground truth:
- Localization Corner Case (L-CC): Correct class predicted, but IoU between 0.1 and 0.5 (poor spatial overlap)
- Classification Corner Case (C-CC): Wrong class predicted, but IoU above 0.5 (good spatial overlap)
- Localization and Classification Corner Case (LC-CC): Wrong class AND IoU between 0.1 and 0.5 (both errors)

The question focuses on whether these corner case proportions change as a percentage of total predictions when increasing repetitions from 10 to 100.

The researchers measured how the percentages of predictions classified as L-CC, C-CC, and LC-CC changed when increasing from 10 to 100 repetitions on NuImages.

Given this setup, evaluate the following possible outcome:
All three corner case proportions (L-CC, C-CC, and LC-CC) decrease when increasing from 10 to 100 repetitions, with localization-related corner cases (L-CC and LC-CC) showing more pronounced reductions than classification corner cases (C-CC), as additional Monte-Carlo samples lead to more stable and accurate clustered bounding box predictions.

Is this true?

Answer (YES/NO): NO